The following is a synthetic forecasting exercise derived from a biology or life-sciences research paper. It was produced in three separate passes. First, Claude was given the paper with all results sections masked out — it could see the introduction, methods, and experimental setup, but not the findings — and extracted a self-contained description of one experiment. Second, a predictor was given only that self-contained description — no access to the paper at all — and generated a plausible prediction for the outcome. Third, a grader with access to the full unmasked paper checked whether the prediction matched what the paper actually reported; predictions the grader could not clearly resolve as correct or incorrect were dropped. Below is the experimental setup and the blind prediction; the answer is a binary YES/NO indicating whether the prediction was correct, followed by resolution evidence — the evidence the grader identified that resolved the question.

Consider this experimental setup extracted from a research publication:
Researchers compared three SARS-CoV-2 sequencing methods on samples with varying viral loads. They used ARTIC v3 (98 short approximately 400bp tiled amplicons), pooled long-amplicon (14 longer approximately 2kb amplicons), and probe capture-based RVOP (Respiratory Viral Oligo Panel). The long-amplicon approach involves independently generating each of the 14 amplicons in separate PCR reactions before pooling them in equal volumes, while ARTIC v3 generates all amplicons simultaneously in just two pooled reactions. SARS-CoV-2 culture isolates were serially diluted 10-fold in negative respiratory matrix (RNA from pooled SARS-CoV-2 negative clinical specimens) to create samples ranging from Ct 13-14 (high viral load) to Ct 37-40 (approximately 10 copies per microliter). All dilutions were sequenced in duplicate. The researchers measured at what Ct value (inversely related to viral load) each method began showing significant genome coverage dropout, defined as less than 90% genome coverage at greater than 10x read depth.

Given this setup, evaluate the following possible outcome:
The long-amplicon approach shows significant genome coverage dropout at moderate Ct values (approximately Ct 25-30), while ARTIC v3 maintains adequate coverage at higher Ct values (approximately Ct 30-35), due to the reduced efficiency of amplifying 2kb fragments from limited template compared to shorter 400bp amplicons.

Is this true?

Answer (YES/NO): NO